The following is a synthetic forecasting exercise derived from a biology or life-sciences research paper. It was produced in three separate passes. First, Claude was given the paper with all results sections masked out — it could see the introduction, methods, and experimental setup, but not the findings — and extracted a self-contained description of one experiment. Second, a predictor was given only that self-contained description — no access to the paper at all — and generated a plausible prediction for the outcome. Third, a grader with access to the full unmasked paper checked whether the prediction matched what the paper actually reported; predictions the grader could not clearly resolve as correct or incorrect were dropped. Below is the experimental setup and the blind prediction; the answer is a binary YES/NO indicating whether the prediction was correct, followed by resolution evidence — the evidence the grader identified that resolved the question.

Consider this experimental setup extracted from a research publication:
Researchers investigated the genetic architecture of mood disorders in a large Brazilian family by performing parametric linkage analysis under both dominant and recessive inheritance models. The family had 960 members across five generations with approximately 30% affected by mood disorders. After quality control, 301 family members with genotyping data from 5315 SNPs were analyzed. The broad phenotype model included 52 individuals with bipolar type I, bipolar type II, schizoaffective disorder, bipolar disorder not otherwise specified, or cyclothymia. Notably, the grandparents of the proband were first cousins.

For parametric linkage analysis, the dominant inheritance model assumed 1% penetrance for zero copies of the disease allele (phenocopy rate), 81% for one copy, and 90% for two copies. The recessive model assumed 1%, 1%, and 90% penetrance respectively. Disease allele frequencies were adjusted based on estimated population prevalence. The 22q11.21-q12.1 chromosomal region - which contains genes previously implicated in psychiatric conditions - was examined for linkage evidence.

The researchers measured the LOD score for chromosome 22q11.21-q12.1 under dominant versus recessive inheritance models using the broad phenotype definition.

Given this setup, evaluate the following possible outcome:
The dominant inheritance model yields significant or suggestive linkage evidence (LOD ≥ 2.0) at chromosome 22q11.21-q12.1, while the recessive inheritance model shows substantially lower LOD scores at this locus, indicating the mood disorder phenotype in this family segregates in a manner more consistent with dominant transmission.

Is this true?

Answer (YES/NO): NO